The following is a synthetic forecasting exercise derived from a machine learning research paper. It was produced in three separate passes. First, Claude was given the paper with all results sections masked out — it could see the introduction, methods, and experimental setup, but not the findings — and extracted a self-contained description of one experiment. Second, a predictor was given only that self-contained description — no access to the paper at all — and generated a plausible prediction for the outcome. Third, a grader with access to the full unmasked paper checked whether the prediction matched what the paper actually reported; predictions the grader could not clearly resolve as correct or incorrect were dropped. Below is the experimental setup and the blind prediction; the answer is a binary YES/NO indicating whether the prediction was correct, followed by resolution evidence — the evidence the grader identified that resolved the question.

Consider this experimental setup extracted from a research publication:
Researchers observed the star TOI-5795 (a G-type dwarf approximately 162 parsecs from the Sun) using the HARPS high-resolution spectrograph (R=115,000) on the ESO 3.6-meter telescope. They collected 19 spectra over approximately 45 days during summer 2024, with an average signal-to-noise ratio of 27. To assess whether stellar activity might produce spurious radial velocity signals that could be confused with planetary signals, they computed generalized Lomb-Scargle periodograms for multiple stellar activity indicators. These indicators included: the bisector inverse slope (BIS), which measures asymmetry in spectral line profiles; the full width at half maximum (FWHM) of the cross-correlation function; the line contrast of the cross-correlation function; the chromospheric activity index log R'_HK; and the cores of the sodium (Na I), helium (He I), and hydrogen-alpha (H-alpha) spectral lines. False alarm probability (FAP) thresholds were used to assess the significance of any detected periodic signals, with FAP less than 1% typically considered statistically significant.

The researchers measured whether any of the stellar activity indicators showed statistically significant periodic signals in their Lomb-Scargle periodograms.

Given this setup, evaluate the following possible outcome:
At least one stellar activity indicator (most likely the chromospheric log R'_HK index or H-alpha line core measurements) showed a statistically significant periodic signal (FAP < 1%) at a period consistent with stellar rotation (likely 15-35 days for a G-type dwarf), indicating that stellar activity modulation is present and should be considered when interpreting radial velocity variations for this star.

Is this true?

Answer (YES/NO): NO